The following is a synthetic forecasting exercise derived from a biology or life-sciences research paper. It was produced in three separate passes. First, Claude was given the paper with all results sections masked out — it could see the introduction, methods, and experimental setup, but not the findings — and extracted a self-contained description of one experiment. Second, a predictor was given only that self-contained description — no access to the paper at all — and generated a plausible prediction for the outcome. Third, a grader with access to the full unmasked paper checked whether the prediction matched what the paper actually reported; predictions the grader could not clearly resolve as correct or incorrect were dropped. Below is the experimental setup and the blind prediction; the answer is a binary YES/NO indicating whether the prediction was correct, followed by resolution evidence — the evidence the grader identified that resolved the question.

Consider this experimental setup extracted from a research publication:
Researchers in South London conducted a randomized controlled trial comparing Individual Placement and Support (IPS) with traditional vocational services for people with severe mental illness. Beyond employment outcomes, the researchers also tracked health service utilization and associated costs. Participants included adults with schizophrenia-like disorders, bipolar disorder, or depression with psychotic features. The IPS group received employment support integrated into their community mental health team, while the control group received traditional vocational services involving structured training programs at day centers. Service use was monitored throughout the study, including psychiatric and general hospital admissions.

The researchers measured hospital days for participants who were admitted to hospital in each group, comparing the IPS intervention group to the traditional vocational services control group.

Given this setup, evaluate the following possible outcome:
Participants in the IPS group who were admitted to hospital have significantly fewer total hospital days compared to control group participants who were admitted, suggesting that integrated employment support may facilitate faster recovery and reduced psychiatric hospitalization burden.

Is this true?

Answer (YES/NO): YES